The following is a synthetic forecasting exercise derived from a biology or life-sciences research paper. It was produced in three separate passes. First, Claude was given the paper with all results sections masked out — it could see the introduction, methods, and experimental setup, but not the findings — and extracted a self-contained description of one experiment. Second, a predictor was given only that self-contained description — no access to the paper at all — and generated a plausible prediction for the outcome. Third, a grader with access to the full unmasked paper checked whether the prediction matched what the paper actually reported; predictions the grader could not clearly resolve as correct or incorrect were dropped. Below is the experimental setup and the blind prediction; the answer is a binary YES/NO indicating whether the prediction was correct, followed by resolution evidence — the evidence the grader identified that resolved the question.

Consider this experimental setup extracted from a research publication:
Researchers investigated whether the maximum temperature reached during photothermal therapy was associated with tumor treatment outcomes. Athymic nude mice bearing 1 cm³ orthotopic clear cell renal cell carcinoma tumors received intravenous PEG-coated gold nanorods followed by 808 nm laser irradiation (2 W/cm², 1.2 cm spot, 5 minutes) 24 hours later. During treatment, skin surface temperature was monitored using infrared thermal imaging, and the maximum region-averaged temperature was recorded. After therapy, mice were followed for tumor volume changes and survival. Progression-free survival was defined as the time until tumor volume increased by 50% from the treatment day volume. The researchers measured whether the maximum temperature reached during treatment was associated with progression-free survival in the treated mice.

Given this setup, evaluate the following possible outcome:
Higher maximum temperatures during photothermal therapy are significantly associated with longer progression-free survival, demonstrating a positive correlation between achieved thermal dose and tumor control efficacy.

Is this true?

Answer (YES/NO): YES